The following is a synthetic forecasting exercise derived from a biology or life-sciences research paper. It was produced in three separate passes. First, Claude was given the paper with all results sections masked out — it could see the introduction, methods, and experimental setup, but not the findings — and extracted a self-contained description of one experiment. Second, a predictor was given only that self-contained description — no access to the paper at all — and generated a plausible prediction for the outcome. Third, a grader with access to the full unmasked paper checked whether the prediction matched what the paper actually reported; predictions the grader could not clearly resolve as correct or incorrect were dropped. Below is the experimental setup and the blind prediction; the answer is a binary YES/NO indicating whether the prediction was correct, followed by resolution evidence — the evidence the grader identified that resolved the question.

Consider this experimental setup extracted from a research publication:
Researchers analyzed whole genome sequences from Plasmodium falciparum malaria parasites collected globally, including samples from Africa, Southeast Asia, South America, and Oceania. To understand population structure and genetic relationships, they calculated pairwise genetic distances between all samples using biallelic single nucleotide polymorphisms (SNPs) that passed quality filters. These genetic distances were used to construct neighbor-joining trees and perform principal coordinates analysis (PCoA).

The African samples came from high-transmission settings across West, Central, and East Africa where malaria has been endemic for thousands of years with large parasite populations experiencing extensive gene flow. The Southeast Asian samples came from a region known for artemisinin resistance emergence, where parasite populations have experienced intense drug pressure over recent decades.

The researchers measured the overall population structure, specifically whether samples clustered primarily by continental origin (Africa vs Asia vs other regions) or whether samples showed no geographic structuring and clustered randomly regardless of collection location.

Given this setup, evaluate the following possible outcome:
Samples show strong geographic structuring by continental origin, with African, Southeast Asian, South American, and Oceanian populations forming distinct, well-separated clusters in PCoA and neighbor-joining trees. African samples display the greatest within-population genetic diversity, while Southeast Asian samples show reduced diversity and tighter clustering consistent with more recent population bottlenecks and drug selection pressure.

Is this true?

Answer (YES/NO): NO